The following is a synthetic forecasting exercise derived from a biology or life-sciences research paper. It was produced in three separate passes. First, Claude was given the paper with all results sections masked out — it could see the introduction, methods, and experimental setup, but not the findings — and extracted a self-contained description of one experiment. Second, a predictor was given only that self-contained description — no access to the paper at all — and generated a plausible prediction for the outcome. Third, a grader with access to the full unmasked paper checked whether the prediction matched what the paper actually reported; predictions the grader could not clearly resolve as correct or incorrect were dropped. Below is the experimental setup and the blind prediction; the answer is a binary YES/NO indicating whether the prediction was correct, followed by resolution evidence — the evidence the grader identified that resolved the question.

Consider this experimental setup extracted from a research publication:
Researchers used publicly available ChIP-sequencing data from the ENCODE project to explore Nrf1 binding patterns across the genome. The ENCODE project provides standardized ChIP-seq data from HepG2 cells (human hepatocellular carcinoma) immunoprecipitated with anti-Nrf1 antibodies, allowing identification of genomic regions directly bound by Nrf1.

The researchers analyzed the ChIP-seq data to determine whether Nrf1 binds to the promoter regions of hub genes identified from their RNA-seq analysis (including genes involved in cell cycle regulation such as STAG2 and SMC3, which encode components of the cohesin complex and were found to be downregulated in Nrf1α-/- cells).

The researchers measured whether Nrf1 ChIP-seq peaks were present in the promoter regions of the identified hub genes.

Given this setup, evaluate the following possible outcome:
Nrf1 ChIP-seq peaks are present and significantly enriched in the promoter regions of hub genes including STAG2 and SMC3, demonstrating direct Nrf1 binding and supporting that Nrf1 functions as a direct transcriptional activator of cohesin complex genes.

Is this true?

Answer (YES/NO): YES